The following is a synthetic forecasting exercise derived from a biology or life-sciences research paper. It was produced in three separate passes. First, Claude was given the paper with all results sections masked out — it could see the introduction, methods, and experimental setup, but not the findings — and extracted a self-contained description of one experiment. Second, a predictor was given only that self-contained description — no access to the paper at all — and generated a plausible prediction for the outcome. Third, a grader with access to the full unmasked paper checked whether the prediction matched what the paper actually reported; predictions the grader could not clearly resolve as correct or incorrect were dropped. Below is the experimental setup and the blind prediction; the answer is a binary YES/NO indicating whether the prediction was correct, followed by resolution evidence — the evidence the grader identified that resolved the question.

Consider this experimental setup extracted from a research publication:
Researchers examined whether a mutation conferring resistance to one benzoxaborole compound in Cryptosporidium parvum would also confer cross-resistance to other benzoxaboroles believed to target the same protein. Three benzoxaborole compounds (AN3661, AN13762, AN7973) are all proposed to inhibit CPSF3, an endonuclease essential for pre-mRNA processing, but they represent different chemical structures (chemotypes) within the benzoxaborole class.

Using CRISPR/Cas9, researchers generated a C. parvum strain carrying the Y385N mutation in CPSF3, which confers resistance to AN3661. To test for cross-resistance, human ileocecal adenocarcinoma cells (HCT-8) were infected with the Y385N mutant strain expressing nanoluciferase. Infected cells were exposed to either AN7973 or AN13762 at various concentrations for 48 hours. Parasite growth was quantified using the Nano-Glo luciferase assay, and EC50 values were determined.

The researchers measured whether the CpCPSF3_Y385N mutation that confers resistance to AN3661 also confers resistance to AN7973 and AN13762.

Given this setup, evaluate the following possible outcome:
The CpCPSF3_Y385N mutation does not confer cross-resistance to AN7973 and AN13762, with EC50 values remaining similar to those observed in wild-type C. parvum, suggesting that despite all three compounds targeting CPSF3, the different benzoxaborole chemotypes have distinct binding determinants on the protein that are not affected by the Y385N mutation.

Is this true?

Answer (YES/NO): YES